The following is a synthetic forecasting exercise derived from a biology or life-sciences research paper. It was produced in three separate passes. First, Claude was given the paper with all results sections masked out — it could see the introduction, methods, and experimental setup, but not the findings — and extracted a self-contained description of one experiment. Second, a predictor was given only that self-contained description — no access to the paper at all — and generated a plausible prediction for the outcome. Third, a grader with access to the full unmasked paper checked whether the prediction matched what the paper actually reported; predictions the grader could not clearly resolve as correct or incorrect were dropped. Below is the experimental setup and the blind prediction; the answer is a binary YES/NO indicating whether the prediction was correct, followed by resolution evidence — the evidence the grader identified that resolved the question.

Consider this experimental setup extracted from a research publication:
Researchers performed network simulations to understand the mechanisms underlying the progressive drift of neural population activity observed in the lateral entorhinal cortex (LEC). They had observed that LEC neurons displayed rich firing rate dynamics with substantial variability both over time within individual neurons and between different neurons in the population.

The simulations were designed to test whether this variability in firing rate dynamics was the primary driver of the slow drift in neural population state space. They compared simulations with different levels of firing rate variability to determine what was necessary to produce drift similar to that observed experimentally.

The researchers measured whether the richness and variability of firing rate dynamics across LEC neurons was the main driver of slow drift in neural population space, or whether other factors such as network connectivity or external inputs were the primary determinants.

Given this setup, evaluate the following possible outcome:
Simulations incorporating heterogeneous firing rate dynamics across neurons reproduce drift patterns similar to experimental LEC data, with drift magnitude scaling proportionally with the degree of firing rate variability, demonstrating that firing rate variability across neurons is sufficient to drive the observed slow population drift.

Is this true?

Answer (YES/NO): YES